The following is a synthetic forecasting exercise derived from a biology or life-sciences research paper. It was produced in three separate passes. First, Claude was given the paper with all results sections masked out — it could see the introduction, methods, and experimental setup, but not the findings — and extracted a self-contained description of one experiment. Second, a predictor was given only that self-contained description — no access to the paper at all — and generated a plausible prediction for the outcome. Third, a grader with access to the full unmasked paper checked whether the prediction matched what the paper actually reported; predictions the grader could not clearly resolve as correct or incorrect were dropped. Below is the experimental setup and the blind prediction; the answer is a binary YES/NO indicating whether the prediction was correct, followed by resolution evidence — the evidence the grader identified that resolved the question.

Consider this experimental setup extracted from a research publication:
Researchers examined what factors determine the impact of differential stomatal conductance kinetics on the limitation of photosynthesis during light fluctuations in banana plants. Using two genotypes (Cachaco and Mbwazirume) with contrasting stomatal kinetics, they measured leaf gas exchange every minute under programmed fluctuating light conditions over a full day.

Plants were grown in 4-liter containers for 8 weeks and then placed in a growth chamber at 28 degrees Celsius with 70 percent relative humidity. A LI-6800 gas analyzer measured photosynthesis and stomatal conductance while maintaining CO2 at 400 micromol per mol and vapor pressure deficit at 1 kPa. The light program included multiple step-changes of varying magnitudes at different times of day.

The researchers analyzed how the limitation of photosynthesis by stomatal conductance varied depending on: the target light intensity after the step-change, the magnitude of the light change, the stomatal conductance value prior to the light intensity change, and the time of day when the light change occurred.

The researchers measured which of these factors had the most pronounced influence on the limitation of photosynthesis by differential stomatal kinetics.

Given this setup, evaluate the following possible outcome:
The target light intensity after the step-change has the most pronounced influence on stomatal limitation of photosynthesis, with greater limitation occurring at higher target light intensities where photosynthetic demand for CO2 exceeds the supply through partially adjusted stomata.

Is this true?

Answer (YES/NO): NO